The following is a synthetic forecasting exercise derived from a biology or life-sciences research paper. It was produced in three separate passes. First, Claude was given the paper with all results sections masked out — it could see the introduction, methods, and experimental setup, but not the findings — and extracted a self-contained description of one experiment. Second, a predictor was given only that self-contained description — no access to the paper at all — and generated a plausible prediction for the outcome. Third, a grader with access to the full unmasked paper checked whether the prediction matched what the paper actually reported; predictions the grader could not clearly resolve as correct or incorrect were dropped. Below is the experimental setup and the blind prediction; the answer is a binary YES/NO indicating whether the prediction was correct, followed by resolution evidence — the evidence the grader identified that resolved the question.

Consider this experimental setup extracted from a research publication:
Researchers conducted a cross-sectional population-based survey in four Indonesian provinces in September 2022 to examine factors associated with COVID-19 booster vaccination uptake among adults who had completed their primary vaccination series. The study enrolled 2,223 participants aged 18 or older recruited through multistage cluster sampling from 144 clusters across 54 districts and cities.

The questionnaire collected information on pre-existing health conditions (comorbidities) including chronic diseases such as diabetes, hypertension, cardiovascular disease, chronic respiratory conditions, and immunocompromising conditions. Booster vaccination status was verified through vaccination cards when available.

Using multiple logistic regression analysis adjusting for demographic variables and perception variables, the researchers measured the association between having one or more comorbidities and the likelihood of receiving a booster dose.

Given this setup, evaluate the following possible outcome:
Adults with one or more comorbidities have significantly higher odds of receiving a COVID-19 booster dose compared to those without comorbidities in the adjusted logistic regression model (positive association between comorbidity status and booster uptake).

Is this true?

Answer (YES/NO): NO